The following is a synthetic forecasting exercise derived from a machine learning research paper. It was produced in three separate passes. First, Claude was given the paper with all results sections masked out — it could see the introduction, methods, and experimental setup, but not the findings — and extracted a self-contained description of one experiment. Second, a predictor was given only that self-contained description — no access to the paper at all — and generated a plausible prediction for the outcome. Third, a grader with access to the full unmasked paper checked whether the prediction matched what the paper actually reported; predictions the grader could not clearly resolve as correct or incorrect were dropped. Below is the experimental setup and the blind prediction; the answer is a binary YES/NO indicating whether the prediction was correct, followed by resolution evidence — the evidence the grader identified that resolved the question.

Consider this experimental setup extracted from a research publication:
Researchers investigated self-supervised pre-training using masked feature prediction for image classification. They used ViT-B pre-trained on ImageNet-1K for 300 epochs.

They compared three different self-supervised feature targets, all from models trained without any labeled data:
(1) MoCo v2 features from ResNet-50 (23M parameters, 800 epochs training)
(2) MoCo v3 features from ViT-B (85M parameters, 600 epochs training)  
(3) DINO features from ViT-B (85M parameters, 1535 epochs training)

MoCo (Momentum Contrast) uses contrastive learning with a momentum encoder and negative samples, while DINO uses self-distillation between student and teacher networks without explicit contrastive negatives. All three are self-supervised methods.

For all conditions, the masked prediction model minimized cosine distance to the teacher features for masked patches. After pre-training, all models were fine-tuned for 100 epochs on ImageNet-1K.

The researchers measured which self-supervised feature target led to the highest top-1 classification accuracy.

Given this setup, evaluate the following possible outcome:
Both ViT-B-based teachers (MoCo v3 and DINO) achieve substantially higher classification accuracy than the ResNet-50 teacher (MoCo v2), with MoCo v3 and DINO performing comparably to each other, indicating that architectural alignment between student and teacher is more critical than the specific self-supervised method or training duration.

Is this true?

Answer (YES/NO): NO